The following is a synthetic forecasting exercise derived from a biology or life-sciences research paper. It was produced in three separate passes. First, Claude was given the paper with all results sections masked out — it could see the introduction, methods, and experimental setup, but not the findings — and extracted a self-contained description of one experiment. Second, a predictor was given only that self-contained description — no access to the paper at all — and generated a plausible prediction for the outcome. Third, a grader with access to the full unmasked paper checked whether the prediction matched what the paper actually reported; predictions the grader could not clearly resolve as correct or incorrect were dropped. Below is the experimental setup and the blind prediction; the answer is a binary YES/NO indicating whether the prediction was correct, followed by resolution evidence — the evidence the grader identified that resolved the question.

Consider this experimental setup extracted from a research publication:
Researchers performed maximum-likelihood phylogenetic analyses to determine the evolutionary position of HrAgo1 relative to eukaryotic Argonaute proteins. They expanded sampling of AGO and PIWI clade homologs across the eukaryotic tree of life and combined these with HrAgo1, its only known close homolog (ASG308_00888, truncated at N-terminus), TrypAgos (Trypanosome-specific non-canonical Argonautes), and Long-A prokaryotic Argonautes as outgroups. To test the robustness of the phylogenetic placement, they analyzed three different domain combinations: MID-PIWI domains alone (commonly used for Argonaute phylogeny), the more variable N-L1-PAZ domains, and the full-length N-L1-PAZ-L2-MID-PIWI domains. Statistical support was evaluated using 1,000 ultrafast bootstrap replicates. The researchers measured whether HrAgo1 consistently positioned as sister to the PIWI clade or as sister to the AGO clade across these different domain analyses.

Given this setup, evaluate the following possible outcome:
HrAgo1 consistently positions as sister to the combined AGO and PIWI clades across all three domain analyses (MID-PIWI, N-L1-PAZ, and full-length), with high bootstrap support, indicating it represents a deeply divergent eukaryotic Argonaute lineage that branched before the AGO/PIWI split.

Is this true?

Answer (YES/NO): NO